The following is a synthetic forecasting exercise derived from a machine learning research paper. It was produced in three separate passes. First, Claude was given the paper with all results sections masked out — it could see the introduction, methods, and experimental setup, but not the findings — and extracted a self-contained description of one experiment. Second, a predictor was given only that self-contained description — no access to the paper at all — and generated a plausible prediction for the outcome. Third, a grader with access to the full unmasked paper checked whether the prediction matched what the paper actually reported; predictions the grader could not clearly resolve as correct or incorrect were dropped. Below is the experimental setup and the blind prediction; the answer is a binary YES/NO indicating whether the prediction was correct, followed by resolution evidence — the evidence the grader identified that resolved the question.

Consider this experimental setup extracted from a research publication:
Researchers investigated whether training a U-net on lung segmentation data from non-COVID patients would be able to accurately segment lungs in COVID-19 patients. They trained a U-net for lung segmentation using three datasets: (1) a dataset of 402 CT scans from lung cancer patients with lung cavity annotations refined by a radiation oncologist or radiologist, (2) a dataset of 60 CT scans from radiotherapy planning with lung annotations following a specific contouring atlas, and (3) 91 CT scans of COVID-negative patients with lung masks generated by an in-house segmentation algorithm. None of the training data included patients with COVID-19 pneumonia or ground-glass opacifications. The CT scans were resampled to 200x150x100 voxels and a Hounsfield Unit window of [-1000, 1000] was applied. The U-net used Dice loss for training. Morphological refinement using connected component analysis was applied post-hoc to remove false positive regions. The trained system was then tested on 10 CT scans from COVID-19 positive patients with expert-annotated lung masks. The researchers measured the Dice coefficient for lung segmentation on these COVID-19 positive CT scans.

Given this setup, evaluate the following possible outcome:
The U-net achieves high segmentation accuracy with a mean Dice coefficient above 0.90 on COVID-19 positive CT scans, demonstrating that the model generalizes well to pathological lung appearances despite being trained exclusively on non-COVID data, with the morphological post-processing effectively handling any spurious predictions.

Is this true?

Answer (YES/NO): YES